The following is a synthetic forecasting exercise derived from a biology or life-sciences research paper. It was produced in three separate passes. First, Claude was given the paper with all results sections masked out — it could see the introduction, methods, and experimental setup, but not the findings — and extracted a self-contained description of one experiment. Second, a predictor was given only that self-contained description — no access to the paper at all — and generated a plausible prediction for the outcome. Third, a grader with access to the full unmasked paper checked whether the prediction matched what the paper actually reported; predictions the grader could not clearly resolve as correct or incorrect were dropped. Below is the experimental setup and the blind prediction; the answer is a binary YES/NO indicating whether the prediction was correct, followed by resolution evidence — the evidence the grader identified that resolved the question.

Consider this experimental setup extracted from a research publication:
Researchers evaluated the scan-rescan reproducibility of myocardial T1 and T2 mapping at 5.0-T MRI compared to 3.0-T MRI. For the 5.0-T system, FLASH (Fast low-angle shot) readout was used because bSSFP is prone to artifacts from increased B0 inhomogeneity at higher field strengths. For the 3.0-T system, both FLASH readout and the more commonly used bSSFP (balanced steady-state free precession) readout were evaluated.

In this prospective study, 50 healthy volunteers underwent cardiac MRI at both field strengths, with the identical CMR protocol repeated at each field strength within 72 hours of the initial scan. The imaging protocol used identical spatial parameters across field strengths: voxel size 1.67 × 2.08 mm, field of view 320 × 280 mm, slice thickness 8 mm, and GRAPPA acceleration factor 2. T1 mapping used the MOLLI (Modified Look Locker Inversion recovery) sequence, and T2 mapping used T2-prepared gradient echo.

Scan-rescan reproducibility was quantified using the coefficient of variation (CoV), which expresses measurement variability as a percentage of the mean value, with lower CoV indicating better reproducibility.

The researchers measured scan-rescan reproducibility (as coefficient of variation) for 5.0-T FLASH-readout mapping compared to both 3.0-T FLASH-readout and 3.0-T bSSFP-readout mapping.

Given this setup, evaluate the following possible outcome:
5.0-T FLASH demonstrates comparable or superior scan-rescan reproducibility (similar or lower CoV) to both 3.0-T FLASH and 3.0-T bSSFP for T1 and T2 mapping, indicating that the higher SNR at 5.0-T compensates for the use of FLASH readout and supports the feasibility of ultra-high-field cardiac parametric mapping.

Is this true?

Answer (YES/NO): YES